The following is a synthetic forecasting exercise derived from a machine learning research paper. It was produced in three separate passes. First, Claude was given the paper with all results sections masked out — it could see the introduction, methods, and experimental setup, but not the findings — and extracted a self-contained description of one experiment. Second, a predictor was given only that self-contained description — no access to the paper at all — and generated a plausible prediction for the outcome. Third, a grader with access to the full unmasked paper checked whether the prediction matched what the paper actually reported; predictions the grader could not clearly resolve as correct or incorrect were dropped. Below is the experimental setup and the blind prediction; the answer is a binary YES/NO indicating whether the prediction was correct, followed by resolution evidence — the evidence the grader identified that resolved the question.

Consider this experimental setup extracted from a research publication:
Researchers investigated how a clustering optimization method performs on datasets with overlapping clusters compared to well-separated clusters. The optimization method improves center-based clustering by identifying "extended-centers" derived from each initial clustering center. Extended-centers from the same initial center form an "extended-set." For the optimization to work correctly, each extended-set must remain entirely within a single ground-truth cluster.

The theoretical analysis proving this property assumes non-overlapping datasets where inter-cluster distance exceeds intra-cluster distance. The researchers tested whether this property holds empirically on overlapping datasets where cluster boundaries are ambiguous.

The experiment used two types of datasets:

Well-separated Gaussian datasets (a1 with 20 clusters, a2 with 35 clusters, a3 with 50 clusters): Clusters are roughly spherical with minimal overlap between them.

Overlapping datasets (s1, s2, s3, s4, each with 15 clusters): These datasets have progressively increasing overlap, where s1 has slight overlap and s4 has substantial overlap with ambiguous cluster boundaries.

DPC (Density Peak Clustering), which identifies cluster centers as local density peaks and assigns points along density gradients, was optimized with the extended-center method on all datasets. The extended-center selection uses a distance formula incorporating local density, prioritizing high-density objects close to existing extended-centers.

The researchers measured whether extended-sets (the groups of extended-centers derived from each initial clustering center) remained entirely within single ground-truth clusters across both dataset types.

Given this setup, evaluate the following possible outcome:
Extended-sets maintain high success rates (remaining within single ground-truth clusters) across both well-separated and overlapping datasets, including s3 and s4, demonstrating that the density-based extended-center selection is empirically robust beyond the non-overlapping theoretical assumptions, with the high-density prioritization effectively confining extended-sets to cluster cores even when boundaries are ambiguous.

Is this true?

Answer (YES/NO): YES